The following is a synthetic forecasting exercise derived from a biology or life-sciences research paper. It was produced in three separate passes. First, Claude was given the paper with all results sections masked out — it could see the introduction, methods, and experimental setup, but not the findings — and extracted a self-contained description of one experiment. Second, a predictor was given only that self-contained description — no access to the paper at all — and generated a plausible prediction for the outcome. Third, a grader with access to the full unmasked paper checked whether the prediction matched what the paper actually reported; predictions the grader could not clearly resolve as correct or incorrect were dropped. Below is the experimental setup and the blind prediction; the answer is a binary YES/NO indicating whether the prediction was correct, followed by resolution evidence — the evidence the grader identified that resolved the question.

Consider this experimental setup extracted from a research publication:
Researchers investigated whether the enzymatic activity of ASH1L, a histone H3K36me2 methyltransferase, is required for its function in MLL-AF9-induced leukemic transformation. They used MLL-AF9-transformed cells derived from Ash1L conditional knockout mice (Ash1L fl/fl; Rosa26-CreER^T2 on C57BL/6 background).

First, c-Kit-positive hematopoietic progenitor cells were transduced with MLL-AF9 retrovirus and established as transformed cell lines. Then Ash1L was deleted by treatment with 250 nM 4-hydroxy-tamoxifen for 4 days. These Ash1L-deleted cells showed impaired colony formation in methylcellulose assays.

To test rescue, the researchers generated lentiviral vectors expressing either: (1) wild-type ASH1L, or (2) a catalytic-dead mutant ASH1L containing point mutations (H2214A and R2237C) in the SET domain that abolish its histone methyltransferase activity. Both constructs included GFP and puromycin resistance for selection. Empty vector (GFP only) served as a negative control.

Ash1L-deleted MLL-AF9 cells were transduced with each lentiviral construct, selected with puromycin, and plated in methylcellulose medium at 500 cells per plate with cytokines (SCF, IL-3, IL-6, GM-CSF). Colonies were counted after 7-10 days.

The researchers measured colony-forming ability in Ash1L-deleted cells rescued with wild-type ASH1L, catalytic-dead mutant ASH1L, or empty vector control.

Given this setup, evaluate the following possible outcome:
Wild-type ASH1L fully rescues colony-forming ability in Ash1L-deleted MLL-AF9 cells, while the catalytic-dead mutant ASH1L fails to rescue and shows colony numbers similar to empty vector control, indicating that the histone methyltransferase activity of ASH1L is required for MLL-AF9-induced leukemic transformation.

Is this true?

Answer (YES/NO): YES